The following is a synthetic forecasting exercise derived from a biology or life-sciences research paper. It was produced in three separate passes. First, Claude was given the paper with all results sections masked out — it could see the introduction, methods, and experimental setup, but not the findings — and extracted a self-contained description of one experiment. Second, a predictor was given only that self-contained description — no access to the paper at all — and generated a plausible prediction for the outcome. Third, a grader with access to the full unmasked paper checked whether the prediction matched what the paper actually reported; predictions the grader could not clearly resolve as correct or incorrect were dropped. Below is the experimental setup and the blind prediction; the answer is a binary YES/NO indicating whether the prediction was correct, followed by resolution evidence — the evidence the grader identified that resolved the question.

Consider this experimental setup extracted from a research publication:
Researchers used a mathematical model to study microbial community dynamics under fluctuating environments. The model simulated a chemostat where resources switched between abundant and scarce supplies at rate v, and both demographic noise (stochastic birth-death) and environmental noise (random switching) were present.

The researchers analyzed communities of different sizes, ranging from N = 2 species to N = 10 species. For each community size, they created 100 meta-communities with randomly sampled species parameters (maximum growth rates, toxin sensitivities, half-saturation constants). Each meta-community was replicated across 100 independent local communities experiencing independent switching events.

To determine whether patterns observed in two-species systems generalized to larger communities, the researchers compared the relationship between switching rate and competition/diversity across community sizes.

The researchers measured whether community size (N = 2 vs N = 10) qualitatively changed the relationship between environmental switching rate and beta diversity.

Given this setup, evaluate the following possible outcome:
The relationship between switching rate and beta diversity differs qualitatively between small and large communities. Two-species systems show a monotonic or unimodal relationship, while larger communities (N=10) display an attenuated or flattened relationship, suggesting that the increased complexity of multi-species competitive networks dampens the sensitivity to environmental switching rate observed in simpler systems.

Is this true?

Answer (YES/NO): NO